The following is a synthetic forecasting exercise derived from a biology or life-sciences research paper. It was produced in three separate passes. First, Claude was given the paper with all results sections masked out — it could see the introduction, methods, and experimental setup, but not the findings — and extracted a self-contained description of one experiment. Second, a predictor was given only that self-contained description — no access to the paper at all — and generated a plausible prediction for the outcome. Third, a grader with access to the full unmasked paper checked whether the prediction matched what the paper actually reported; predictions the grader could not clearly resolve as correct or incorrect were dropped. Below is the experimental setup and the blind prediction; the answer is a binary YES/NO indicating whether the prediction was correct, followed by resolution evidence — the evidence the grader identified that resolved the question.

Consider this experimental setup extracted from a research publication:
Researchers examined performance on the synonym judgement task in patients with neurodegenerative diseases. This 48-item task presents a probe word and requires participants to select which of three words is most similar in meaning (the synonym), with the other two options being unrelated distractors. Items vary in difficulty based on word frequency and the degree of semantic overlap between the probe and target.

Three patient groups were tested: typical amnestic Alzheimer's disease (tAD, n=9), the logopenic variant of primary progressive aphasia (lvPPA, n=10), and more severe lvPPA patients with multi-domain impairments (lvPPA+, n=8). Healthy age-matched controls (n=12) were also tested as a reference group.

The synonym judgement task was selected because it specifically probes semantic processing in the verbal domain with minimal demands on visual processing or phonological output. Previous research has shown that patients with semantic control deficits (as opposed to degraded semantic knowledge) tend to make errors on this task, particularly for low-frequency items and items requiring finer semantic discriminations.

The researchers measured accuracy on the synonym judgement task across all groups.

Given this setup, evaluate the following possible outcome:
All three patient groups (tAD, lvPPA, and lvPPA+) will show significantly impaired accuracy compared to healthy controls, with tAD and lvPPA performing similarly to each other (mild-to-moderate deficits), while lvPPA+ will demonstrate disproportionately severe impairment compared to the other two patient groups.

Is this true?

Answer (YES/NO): NO